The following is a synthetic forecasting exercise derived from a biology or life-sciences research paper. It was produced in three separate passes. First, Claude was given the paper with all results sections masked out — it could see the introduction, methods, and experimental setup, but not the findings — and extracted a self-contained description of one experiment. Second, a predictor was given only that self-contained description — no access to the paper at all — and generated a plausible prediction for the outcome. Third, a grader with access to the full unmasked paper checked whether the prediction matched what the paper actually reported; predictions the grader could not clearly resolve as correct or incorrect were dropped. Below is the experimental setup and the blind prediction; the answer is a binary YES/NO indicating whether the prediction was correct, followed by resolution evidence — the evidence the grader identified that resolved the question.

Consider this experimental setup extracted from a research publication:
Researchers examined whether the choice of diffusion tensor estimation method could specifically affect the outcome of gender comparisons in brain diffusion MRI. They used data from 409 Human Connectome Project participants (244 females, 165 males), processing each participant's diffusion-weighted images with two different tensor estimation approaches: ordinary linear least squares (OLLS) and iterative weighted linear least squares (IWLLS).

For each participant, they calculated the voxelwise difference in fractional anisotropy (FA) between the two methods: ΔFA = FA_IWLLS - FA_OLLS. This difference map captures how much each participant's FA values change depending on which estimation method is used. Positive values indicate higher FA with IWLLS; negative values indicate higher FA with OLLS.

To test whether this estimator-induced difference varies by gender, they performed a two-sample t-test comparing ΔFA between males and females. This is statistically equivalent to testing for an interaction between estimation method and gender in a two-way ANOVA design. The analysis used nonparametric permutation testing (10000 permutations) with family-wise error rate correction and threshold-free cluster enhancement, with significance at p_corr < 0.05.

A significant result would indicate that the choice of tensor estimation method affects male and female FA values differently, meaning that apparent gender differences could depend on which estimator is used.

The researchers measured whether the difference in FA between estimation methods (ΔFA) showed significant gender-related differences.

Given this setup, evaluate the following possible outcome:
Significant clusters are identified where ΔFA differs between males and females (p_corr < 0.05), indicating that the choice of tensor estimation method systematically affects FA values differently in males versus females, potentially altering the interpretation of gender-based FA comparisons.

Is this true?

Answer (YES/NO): YES